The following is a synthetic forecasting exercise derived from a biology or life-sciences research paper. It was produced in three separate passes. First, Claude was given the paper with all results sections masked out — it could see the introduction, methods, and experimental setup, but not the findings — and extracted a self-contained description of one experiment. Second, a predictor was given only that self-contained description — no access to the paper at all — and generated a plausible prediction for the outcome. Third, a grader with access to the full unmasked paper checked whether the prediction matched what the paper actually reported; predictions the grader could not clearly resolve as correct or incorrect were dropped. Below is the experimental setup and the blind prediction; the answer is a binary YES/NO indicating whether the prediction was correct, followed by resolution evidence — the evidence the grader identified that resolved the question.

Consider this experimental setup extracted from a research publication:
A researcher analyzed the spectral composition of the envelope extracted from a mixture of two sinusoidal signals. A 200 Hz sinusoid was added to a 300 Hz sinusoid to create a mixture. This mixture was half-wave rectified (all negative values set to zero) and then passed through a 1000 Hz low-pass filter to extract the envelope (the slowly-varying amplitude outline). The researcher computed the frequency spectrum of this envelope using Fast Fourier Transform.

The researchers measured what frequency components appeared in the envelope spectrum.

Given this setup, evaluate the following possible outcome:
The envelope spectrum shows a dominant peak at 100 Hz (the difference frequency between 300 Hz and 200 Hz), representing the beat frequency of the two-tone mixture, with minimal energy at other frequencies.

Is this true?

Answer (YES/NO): NO